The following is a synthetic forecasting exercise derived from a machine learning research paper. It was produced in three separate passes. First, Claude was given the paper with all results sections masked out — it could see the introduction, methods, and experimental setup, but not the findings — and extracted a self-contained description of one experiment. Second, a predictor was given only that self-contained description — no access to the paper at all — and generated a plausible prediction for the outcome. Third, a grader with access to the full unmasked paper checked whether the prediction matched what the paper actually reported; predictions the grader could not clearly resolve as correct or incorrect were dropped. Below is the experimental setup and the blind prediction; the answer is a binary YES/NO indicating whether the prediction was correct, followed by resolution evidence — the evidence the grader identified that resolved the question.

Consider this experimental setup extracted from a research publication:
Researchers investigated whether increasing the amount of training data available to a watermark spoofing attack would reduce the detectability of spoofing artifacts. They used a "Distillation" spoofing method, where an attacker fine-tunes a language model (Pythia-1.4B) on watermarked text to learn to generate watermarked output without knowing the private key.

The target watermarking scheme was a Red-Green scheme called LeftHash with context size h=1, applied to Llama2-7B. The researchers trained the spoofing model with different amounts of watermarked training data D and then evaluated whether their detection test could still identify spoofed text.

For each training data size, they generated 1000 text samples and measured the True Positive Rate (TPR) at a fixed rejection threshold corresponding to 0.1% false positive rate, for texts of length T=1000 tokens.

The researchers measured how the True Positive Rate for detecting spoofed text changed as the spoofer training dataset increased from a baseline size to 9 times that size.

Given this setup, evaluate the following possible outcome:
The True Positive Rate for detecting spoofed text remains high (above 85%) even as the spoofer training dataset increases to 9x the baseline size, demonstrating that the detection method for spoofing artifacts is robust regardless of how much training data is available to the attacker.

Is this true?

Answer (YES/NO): YES